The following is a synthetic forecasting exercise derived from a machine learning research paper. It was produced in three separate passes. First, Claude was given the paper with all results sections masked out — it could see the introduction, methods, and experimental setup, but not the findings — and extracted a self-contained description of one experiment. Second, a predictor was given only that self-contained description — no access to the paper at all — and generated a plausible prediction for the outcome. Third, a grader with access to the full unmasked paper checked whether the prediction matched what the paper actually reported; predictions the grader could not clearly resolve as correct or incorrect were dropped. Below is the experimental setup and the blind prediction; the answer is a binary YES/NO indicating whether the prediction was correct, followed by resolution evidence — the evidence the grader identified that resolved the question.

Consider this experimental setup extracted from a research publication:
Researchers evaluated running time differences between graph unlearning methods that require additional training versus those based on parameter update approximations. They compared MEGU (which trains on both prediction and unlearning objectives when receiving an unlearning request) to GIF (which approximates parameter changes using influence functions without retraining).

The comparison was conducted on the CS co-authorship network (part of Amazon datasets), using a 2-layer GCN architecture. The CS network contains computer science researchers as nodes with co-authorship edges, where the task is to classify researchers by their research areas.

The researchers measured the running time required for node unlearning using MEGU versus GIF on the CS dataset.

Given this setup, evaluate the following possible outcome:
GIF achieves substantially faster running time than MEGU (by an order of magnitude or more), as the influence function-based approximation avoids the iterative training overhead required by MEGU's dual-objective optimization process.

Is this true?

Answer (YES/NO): NO